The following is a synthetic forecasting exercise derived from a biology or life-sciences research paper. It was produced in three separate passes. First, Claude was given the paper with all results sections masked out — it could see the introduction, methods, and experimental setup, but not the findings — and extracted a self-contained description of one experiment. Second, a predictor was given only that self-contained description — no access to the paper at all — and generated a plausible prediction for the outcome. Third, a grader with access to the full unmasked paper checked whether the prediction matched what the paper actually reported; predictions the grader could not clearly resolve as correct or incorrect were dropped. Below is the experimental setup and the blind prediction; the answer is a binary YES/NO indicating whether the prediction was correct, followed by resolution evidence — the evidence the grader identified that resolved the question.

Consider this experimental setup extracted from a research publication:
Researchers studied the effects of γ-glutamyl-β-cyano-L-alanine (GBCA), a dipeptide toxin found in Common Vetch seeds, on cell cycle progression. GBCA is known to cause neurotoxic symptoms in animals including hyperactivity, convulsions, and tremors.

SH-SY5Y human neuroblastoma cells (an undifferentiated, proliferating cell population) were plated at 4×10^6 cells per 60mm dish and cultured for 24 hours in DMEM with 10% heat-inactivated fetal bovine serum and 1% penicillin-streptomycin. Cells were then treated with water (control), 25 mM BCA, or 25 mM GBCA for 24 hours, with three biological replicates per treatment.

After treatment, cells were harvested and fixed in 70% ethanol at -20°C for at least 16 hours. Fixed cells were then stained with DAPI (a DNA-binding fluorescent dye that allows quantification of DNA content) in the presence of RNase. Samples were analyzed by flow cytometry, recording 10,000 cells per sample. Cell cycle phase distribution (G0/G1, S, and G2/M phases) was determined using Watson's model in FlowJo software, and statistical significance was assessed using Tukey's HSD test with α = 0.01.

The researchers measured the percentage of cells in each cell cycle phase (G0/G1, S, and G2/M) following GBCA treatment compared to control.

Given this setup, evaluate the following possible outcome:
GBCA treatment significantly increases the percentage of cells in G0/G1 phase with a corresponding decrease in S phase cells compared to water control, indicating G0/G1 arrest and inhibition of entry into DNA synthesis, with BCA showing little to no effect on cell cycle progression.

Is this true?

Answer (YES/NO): YES